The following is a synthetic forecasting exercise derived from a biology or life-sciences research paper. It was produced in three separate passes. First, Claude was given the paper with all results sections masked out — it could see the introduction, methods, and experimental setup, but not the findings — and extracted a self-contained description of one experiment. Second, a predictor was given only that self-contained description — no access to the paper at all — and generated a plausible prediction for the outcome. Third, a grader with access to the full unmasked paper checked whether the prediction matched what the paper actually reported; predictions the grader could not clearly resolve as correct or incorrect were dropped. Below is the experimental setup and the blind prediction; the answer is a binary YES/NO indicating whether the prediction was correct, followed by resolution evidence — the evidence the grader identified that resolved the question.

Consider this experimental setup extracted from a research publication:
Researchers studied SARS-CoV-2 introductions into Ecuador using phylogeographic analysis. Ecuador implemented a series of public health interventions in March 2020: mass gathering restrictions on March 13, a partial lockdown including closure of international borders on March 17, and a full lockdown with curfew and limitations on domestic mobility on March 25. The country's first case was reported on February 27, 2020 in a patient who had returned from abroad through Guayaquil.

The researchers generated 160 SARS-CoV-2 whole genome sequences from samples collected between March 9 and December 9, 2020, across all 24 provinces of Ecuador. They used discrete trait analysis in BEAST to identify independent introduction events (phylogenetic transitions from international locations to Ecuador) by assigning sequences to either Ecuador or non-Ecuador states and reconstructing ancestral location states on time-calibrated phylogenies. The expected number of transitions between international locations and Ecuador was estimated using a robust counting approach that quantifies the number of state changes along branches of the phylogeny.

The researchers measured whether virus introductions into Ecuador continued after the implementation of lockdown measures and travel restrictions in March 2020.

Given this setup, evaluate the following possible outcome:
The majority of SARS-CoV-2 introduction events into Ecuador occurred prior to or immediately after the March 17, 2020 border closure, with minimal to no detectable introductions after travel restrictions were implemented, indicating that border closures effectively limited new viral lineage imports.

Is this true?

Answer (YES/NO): NO